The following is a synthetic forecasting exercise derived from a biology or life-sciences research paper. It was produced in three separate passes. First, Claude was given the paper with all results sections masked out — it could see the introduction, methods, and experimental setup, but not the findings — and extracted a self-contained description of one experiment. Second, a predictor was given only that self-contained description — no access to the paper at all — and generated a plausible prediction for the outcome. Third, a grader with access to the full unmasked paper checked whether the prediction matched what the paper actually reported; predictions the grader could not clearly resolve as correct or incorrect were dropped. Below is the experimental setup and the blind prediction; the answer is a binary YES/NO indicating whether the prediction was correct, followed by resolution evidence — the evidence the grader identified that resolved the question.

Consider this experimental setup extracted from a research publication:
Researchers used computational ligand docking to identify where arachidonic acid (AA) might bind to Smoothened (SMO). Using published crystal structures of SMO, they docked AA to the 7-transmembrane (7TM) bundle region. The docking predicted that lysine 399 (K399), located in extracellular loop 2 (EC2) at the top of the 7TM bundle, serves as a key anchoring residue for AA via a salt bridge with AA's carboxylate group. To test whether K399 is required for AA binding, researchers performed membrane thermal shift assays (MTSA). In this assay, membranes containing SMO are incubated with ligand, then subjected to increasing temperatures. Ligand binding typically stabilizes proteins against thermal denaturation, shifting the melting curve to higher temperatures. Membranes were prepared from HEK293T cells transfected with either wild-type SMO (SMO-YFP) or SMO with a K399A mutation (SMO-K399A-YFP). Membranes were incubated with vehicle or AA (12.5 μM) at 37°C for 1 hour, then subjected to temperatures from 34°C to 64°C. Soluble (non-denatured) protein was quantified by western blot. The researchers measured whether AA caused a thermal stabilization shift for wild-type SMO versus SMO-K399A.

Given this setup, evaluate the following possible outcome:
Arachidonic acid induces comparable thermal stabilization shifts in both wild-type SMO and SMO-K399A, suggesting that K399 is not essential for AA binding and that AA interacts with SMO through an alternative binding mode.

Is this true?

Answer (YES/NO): NO